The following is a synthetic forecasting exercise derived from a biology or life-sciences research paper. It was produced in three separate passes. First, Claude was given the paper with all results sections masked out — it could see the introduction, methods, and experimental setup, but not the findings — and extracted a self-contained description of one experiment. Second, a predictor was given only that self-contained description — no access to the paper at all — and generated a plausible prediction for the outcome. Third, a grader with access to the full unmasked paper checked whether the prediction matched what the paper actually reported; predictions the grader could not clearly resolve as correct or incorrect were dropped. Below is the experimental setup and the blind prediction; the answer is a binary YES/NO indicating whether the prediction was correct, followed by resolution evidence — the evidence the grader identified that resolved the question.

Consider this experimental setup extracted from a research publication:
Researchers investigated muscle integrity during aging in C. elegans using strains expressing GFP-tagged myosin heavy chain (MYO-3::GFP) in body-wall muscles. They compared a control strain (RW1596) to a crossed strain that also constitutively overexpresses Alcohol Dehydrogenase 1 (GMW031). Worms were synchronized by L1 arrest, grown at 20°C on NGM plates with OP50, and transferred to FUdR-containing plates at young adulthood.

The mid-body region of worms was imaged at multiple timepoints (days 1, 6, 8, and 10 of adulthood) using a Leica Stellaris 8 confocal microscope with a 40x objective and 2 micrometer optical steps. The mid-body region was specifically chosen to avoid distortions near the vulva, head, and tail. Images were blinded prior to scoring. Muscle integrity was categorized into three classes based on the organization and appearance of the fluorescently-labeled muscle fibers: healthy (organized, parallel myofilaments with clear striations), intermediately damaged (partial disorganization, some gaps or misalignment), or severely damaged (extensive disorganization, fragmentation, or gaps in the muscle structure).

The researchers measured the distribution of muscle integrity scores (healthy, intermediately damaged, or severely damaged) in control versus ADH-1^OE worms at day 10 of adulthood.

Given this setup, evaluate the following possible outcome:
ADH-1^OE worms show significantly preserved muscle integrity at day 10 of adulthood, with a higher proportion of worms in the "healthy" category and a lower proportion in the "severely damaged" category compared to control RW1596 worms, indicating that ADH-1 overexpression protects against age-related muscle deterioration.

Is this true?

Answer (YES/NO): YES